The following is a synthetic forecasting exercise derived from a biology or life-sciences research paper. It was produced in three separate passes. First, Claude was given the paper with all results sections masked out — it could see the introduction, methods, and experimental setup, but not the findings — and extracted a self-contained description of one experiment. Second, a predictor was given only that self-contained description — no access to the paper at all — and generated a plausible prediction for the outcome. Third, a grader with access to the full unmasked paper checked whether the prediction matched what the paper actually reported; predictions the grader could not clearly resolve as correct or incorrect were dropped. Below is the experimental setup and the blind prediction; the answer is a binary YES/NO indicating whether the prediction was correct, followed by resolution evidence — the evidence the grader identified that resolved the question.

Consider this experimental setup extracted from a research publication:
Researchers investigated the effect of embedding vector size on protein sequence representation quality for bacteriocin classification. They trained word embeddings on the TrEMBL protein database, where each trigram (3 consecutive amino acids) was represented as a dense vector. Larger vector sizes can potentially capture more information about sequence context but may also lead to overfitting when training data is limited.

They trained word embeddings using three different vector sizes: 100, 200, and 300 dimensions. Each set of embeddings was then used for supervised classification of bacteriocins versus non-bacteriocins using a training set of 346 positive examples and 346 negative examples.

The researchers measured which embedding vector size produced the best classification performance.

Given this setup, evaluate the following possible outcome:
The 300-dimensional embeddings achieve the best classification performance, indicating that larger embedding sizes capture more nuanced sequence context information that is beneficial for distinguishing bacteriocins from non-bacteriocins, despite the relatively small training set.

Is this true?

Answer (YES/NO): NO